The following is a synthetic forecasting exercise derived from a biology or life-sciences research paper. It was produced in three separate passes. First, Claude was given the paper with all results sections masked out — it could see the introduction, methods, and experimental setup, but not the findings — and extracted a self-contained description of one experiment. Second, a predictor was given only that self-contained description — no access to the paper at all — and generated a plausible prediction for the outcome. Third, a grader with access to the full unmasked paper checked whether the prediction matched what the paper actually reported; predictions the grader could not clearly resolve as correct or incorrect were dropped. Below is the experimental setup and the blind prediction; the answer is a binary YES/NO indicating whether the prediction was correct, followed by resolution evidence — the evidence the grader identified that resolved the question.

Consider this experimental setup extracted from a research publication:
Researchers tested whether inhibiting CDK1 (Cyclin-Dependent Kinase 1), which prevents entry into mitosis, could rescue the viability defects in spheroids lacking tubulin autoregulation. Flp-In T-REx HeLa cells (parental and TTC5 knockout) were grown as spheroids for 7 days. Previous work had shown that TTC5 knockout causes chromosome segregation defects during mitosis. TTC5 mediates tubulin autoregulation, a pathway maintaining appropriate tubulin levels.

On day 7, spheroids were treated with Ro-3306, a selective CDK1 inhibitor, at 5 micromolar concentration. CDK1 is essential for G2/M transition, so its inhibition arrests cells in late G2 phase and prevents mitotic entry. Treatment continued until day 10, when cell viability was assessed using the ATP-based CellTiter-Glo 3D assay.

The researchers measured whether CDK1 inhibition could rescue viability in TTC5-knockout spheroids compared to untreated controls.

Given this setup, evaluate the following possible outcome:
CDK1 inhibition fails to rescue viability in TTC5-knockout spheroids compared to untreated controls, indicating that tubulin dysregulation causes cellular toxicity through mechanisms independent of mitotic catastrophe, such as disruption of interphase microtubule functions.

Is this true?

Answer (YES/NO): YES